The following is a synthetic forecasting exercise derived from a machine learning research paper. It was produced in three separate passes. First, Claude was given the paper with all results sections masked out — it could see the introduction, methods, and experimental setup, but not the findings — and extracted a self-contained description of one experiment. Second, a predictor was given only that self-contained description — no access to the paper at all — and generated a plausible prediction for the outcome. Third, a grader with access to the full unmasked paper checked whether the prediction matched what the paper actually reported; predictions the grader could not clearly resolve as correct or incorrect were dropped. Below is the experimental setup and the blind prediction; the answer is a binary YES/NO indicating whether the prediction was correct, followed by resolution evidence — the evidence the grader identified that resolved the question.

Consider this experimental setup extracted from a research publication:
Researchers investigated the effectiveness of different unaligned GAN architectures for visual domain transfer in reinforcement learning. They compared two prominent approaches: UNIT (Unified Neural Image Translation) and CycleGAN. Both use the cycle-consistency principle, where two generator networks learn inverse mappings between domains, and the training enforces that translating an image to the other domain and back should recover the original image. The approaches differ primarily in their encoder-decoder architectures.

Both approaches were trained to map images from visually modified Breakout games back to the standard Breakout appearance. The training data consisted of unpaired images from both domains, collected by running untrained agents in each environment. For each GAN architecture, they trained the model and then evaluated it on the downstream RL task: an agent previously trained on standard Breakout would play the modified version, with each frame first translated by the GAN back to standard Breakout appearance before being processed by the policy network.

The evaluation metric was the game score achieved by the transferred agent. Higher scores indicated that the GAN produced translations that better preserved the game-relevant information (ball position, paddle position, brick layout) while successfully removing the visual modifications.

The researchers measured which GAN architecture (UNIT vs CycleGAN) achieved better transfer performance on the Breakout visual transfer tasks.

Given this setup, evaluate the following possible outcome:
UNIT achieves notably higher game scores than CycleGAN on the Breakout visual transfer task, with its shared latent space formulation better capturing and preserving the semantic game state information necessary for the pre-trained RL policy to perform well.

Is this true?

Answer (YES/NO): NO